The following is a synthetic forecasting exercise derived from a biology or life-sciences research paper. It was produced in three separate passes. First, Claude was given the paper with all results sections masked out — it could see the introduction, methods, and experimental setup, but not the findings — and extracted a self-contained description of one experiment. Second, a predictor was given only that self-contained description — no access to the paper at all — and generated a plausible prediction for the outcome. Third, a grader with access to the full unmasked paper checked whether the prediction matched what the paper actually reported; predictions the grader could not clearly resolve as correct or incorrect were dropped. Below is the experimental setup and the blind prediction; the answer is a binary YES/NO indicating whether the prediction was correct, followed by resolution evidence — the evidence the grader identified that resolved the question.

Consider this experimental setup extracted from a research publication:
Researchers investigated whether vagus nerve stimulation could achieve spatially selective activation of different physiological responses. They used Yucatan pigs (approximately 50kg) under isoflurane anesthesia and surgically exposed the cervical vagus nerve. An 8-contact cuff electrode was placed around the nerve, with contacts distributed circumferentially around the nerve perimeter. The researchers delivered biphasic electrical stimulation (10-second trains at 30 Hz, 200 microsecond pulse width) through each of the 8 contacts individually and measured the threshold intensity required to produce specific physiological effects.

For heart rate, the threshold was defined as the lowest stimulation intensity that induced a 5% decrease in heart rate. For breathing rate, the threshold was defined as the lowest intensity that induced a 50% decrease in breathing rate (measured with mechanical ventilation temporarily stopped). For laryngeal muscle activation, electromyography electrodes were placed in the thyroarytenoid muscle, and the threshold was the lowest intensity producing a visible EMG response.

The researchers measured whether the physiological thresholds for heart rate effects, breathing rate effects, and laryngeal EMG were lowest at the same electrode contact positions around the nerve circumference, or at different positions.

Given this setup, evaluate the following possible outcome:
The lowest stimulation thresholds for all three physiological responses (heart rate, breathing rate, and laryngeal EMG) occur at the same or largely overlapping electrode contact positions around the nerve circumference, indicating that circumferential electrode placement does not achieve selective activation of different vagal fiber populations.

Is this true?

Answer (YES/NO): NO